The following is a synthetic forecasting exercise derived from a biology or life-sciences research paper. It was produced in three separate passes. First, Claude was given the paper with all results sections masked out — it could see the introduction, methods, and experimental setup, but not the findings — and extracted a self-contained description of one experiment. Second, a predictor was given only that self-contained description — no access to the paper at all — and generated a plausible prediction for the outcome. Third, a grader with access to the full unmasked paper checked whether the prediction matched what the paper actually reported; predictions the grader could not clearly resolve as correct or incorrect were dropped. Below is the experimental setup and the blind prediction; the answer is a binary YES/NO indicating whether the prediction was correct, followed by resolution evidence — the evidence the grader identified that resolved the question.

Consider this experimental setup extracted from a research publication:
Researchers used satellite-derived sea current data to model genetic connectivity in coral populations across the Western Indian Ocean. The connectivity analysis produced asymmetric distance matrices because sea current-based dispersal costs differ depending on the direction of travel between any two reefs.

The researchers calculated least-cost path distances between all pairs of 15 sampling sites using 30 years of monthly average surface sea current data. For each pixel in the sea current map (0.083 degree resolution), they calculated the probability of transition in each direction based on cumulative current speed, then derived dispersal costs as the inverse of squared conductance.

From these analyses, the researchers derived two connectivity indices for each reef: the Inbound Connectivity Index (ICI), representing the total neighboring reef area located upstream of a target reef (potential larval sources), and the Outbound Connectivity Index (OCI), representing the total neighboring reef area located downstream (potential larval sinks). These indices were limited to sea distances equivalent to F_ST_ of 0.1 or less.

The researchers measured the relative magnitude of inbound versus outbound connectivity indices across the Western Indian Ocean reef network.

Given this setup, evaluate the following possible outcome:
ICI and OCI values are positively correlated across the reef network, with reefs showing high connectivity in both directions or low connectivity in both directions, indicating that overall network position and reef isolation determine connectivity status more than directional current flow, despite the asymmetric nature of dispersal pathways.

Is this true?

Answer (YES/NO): NO